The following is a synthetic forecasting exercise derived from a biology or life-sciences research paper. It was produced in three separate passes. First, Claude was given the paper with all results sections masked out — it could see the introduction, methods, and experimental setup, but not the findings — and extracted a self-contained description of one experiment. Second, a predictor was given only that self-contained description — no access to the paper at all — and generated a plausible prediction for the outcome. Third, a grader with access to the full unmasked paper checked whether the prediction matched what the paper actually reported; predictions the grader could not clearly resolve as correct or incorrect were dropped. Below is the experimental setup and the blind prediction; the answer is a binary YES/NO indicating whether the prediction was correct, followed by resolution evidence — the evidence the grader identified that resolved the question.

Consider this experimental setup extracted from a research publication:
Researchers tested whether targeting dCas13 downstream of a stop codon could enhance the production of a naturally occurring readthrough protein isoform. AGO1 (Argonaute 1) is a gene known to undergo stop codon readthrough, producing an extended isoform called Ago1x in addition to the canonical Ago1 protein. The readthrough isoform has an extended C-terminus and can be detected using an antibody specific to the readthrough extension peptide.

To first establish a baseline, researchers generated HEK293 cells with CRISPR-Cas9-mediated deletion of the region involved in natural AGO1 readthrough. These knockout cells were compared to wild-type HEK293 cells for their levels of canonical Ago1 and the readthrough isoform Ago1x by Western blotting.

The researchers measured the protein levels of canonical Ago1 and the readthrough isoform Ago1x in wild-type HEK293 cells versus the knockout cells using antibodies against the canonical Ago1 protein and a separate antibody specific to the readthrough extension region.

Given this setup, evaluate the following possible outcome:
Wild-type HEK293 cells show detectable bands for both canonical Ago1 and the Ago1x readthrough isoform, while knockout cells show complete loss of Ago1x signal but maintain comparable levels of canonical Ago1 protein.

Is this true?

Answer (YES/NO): NO